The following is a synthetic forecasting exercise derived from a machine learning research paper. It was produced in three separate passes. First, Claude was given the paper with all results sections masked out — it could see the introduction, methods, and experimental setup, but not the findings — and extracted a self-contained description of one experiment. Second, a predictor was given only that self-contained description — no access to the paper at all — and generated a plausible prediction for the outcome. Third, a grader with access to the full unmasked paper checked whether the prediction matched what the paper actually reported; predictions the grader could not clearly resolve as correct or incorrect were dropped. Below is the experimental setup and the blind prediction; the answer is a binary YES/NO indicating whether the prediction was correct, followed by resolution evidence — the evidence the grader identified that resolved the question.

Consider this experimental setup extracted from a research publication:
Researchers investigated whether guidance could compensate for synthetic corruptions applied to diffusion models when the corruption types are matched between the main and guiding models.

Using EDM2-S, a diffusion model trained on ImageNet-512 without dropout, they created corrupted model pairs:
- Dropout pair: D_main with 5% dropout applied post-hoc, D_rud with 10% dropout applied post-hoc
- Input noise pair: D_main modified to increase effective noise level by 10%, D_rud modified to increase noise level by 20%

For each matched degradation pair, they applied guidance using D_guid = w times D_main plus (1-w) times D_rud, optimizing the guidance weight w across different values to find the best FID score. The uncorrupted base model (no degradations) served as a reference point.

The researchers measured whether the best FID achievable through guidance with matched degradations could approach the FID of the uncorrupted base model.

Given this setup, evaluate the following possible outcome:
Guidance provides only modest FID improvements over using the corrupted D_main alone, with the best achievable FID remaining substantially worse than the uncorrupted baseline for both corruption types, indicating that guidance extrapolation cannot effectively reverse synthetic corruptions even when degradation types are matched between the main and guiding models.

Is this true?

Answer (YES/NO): NO